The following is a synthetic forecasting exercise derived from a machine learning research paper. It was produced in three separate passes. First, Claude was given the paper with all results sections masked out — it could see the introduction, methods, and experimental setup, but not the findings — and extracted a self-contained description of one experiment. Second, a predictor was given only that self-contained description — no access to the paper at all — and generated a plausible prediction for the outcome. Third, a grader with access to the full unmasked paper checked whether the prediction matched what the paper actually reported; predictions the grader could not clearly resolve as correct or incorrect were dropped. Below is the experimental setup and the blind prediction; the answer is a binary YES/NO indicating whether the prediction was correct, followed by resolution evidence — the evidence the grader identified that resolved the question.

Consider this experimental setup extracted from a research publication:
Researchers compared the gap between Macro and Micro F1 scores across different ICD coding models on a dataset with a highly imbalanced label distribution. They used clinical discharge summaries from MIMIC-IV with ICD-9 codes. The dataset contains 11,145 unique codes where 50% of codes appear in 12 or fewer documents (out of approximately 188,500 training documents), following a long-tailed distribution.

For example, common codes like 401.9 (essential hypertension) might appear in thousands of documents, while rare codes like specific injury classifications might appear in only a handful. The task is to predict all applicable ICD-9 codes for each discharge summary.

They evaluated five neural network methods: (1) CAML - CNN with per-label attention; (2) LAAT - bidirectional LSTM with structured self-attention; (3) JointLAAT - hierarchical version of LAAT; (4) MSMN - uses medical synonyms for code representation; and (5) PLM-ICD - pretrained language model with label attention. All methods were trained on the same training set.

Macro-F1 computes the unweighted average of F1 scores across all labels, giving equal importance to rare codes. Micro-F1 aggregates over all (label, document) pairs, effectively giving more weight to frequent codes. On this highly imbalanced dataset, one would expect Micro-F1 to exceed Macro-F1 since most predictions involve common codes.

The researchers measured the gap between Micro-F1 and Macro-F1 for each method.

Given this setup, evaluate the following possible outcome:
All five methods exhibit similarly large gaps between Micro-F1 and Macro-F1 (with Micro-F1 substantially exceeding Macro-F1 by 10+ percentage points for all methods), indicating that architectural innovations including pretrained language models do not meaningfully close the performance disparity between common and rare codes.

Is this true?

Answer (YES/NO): YES